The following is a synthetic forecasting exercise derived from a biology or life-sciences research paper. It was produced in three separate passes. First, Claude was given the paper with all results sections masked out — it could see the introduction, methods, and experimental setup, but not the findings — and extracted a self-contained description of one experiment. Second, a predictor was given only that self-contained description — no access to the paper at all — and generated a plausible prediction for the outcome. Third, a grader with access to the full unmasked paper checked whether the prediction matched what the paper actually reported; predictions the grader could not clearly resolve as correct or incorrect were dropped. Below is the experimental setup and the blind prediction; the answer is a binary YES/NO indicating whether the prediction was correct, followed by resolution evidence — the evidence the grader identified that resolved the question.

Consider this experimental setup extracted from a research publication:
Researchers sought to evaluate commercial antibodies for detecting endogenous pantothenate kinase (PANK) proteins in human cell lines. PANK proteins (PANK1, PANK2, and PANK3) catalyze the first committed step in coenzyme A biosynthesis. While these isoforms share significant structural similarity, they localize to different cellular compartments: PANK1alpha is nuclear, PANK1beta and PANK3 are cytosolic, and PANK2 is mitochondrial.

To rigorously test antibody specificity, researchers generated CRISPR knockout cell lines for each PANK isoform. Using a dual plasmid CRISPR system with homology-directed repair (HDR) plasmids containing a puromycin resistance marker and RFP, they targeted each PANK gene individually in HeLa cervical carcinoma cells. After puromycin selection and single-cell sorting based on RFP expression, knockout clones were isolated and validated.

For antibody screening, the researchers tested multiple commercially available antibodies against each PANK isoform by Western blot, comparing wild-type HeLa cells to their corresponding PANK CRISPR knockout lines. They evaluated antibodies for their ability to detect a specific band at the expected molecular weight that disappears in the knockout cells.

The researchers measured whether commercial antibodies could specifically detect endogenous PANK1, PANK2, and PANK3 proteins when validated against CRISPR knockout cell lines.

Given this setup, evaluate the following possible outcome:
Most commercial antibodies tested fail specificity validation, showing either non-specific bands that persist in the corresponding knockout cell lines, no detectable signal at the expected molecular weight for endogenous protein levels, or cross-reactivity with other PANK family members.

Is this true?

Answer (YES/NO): YES